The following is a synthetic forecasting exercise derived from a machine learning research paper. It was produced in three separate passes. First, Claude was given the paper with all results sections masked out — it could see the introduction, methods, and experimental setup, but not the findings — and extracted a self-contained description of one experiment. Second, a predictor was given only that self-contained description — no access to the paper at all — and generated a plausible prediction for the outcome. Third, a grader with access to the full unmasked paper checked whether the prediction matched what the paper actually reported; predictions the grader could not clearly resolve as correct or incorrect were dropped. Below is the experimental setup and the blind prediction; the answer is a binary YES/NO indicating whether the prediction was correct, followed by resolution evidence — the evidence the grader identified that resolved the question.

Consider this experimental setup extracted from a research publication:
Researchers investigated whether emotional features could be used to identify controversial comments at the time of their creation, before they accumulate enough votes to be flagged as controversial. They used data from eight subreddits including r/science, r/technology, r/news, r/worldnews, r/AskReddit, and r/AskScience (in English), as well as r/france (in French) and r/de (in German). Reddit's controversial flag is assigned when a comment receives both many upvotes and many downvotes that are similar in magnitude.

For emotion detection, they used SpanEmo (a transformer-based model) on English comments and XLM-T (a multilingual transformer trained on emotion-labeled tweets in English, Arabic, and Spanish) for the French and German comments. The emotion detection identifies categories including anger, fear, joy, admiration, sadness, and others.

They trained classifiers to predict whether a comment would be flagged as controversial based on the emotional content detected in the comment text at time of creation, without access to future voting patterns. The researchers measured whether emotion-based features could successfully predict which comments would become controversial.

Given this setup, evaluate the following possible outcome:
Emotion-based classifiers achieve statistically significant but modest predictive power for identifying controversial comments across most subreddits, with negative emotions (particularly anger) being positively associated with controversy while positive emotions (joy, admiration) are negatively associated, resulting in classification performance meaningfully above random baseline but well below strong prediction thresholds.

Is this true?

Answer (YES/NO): YES